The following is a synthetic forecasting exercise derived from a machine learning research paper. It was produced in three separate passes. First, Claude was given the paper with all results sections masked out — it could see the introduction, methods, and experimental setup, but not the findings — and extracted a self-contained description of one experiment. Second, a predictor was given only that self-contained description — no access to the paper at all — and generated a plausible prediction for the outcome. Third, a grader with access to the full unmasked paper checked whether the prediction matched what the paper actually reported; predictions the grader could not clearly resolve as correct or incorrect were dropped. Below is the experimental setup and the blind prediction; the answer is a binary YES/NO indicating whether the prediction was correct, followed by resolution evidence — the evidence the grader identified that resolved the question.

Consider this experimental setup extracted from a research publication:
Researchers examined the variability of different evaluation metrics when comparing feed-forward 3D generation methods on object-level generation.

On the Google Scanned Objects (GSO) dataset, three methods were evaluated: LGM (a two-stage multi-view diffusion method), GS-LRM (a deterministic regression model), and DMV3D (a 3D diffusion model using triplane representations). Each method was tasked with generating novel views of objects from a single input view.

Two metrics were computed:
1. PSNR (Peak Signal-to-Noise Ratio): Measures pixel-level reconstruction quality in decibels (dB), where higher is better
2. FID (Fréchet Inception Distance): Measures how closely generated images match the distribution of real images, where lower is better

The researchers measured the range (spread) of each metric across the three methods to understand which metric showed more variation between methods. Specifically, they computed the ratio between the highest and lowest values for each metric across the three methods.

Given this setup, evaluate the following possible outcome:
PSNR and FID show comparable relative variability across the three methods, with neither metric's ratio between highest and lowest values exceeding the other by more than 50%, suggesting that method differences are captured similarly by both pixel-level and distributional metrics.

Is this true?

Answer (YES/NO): NO